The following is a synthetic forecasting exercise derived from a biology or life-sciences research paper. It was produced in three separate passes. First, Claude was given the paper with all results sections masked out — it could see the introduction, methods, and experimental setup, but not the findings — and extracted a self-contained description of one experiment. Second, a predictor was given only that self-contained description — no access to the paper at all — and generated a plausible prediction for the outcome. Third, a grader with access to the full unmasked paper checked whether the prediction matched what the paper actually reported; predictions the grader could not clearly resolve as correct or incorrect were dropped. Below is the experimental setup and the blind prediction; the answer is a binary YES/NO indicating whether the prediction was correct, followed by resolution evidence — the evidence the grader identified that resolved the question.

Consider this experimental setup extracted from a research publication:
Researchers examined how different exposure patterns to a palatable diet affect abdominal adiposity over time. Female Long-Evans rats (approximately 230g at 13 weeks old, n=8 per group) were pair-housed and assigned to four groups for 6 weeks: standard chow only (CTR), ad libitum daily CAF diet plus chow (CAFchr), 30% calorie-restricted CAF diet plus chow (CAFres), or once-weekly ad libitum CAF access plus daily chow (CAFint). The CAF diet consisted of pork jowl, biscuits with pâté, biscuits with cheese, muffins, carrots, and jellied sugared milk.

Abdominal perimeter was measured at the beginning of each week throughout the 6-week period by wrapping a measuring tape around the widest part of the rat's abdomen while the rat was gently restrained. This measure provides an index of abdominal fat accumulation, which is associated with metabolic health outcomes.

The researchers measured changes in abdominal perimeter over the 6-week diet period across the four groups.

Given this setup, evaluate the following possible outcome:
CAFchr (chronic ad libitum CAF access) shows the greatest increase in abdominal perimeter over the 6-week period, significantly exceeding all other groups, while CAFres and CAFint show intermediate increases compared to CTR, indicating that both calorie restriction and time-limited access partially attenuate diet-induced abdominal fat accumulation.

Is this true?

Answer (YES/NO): NO